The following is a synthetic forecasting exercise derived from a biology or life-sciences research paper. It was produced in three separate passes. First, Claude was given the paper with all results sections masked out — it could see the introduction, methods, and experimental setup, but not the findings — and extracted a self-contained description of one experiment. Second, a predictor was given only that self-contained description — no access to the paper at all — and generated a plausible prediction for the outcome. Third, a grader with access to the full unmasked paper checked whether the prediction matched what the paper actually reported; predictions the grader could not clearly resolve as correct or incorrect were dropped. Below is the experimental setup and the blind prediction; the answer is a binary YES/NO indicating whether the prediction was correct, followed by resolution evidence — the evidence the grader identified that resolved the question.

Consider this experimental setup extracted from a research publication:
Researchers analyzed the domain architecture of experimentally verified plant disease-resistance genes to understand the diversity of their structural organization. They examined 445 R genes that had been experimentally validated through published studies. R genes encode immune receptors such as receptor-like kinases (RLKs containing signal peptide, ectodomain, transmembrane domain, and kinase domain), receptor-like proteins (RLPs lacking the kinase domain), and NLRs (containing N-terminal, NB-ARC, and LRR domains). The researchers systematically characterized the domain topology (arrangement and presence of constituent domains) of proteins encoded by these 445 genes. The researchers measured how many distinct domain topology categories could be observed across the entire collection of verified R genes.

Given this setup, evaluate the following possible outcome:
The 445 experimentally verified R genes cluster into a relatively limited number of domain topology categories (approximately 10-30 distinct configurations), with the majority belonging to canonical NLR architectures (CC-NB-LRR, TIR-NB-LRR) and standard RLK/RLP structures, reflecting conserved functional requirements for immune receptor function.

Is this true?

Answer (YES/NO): YES